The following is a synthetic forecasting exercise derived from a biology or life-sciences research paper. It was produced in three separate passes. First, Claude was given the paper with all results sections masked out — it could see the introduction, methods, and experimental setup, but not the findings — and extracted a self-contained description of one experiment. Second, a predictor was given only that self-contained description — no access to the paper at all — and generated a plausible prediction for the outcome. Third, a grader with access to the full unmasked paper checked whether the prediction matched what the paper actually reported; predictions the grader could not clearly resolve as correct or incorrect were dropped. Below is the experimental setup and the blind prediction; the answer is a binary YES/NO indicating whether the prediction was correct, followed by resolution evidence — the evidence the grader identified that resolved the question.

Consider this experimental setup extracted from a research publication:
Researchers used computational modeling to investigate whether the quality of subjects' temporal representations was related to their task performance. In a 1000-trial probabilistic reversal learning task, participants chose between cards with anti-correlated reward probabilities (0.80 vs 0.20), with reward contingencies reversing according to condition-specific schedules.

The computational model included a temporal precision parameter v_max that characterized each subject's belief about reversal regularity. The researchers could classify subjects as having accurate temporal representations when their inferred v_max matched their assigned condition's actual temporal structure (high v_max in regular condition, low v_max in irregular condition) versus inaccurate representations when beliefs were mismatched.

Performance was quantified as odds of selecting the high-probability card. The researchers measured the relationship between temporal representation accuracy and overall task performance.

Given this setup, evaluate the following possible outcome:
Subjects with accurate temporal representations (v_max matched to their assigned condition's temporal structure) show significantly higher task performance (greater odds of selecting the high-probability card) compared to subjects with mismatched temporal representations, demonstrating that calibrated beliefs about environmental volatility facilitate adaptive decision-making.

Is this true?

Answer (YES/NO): NO